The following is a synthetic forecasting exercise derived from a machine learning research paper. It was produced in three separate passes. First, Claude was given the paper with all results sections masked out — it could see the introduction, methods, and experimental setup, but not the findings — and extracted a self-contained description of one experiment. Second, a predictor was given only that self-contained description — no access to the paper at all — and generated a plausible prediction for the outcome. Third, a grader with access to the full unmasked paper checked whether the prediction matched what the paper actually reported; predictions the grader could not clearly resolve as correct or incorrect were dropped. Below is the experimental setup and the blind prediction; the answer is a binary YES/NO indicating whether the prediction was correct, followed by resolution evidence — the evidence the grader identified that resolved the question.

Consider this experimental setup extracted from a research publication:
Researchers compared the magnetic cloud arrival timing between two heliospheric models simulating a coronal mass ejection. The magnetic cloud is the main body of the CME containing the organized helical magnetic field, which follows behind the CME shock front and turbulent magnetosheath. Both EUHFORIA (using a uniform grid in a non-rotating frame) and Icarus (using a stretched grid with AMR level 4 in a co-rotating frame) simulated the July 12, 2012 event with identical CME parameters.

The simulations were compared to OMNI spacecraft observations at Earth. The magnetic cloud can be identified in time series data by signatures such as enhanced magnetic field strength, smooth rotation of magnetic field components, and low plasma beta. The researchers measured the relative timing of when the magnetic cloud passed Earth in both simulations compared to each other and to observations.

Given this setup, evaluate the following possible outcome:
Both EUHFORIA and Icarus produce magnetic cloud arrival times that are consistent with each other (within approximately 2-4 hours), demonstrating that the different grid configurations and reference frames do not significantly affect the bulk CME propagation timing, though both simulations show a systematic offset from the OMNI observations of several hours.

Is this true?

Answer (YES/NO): NO